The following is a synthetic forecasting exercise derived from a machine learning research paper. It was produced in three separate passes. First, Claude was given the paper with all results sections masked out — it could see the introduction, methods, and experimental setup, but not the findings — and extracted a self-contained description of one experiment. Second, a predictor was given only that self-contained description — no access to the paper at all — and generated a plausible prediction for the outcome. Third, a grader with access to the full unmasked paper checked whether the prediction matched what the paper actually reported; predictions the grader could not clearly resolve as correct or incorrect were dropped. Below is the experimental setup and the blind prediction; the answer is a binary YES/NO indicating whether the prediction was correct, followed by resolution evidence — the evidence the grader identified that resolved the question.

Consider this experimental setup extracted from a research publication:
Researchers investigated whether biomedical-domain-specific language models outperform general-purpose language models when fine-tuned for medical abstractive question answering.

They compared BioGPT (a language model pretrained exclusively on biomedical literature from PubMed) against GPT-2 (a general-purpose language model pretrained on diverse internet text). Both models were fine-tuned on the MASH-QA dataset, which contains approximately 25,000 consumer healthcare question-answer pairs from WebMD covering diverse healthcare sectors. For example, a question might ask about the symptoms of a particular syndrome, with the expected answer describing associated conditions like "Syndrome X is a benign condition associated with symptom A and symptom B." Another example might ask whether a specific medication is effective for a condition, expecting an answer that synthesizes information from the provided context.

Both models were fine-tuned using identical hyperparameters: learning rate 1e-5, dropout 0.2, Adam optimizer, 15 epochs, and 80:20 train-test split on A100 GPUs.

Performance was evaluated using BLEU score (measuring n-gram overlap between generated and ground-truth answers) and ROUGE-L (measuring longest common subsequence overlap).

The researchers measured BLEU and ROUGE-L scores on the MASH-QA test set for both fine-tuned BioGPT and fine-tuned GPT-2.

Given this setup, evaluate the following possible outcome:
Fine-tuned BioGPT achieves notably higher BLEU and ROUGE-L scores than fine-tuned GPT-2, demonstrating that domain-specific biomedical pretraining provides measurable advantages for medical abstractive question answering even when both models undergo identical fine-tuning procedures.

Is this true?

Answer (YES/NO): YES